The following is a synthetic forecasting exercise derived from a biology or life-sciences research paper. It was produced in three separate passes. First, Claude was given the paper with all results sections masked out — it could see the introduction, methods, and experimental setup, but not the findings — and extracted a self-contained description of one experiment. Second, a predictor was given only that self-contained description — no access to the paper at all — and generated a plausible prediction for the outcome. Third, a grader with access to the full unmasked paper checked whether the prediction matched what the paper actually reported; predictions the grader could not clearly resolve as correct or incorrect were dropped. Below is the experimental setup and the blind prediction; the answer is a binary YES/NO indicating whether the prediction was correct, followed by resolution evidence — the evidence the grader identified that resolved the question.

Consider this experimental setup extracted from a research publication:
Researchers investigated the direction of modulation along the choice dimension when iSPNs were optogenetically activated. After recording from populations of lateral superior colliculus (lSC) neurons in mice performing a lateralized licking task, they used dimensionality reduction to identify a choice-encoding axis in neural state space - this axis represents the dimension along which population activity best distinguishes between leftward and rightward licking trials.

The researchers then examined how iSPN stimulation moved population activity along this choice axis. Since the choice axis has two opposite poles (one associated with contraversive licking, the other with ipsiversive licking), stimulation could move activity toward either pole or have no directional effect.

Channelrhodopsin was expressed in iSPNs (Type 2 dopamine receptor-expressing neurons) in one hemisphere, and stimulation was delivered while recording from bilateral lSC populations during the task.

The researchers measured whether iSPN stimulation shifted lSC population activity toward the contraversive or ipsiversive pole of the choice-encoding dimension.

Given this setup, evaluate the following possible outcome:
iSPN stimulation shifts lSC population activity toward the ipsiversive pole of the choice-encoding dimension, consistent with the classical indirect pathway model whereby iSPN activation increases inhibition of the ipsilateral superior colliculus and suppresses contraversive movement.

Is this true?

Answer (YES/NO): NO